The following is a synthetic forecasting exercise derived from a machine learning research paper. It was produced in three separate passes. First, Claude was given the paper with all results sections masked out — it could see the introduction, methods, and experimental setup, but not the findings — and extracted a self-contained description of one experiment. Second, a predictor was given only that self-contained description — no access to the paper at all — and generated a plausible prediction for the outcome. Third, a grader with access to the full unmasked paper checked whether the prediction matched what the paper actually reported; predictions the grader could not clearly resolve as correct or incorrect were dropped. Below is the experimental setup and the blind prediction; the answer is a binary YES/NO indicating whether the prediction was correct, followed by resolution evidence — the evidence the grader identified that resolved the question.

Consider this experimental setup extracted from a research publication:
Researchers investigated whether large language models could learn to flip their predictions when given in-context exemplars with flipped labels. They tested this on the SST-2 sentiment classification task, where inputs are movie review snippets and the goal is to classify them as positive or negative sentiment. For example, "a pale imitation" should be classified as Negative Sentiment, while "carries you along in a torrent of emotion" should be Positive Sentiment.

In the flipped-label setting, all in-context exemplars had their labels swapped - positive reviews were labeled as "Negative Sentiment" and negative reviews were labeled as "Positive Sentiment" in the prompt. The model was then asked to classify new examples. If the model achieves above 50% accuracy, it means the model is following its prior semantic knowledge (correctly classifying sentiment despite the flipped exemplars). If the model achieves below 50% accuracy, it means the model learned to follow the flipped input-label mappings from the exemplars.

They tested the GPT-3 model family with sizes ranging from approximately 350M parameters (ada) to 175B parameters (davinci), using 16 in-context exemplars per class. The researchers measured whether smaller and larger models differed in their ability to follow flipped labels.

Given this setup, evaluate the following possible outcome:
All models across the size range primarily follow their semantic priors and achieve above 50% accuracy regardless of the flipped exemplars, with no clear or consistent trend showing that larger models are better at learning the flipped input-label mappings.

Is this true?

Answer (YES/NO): NO